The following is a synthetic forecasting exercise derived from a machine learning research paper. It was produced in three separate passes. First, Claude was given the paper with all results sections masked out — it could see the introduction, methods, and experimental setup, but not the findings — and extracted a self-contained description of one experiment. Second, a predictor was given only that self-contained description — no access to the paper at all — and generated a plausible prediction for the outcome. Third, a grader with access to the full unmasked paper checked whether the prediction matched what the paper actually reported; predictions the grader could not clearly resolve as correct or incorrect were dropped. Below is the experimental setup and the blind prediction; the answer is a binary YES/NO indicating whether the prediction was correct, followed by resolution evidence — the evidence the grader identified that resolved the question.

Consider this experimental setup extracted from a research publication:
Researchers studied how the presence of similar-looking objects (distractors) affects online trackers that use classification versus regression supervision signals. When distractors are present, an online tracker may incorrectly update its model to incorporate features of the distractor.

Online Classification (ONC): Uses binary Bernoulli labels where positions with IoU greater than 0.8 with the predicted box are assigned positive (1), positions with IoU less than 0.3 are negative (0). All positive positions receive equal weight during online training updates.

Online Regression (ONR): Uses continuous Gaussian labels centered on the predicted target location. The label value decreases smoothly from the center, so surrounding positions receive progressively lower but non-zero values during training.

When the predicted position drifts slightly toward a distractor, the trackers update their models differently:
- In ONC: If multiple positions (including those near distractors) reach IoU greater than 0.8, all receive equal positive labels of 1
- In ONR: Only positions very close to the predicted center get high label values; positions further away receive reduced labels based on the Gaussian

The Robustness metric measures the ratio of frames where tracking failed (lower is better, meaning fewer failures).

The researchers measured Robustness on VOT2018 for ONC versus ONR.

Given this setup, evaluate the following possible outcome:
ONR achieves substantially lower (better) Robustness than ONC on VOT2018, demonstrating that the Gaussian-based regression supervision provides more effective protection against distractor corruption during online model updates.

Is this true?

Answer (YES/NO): NO